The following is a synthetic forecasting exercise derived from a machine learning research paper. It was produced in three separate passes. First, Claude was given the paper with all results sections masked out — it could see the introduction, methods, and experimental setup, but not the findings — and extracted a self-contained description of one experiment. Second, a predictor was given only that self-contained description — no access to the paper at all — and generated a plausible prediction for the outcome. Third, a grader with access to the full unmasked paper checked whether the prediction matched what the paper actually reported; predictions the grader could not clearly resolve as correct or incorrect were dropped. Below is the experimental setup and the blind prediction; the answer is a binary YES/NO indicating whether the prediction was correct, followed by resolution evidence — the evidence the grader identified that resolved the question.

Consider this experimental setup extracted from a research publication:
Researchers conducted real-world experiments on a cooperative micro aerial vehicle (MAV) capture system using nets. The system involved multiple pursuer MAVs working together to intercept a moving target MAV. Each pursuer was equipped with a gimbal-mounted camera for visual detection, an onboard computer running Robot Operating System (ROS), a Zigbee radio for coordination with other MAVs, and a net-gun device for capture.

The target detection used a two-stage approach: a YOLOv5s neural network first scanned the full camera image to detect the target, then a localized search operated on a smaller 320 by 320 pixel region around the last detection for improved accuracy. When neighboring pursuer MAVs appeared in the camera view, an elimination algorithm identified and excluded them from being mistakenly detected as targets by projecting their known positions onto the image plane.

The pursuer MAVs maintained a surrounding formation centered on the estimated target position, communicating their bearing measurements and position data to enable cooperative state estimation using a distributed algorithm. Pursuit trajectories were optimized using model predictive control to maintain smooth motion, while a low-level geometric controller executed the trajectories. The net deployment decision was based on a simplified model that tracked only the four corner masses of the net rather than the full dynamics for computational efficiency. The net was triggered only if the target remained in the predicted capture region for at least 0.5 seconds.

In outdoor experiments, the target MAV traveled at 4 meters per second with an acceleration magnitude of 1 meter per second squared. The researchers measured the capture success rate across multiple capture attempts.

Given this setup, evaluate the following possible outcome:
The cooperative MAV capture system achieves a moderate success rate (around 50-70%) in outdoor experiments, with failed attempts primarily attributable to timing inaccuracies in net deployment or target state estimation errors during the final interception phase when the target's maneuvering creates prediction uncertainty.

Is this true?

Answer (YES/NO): YES